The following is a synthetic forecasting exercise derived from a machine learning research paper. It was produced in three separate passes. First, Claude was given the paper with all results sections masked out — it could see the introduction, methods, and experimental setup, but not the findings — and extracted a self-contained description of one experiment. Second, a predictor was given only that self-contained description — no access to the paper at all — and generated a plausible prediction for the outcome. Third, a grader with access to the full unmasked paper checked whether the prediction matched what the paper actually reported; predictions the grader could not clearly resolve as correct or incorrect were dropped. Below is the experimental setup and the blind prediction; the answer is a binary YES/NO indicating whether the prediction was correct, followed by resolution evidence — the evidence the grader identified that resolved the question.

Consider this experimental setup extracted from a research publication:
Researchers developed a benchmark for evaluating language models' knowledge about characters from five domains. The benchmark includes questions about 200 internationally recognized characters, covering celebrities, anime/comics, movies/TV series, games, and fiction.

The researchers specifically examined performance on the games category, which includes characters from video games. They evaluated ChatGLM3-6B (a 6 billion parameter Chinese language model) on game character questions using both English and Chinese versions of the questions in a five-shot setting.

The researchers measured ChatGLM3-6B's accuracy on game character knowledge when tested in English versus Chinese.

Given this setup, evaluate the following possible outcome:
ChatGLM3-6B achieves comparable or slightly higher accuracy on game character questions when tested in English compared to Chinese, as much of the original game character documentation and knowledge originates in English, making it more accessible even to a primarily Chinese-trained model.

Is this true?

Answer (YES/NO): YES